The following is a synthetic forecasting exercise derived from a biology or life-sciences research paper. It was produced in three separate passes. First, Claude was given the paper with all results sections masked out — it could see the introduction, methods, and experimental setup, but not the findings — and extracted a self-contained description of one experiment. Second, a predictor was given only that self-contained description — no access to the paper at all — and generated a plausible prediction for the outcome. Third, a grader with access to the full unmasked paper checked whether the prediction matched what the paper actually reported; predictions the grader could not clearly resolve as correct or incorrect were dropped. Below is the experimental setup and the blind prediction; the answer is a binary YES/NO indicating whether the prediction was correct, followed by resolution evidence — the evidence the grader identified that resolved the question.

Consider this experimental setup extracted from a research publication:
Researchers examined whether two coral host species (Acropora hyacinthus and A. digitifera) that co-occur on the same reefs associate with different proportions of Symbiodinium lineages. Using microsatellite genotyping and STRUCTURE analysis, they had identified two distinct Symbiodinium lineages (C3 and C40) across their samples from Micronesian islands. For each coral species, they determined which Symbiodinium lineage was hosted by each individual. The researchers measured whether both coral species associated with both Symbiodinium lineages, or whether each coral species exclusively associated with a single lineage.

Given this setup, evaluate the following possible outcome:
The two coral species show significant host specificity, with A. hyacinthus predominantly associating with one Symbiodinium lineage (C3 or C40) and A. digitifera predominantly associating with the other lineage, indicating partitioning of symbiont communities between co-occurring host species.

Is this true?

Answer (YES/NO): NO